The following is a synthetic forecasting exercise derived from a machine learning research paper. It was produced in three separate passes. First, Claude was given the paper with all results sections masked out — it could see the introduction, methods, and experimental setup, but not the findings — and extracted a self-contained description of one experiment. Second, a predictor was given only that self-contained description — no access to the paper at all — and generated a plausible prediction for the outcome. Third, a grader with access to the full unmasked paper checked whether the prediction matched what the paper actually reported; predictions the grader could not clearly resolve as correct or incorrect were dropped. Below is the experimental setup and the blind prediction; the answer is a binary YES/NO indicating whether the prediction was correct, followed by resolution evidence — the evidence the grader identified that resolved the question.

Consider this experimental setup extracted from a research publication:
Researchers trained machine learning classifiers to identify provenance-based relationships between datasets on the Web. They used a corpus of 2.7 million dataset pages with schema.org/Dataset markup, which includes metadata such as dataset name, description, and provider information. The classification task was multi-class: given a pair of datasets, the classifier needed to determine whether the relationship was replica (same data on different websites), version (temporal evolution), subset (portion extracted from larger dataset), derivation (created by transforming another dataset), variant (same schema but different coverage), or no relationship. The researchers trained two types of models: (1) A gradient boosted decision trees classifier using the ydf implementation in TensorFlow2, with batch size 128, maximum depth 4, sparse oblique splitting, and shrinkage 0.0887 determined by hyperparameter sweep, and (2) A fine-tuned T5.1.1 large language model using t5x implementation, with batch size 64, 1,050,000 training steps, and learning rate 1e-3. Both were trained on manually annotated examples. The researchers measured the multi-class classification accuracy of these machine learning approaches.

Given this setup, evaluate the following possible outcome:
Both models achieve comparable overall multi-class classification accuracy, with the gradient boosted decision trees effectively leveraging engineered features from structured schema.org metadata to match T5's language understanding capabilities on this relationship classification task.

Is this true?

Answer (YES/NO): YES